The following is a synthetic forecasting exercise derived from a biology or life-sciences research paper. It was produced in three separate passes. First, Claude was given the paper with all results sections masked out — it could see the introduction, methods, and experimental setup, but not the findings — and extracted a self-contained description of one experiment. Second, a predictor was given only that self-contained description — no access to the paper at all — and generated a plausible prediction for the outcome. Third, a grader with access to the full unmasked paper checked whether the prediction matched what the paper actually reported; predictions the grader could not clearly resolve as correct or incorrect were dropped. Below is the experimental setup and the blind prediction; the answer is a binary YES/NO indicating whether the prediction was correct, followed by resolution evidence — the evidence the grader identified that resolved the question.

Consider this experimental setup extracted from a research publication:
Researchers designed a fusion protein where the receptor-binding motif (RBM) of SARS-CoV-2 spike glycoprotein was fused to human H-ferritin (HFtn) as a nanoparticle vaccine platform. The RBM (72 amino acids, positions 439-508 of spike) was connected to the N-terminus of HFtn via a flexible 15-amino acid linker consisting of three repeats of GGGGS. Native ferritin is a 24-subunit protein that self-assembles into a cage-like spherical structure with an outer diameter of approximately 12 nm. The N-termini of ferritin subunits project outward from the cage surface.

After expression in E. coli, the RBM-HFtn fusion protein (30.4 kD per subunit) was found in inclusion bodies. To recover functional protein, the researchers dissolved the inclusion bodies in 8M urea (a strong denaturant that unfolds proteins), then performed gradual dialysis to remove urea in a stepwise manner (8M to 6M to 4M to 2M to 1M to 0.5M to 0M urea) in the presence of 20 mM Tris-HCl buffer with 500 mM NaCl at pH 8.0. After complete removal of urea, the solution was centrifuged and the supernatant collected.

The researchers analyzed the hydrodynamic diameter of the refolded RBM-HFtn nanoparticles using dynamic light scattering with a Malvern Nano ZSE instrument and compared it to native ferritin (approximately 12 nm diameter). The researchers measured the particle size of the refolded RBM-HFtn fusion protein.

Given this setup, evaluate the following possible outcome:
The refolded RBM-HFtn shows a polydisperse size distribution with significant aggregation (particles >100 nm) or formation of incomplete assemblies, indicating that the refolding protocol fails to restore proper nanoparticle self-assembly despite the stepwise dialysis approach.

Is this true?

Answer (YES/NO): NO